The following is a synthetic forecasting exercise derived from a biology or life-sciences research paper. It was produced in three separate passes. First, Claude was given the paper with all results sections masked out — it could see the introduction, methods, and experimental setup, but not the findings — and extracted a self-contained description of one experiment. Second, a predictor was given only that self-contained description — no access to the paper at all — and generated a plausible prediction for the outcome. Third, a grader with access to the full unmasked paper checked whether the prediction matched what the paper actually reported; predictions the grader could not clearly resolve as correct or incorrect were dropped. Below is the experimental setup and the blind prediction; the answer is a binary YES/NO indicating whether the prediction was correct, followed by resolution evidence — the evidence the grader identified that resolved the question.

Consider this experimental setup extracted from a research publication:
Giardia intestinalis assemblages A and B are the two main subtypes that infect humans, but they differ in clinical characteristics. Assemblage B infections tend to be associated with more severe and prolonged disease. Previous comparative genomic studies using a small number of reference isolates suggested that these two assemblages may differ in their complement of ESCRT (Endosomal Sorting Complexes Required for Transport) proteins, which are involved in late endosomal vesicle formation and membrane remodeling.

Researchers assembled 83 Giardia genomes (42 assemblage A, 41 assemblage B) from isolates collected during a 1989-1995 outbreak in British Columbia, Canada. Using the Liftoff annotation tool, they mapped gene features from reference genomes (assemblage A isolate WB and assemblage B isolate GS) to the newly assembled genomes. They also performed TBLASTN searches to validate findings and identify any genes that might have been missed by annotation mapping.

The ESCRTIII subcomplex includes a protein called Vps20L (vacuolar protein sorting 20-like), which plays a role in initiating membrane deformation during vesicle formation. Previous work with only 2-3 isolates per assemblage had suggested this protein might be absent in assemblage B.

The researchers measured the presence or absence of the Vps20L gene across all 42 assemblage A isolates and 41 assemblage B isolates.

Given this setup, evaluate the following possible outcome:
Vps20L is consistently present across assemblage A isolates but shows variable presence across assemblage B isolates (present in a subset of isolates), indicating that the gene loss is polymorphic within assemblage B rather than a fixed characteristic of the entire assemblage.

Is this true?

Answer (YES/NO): NO